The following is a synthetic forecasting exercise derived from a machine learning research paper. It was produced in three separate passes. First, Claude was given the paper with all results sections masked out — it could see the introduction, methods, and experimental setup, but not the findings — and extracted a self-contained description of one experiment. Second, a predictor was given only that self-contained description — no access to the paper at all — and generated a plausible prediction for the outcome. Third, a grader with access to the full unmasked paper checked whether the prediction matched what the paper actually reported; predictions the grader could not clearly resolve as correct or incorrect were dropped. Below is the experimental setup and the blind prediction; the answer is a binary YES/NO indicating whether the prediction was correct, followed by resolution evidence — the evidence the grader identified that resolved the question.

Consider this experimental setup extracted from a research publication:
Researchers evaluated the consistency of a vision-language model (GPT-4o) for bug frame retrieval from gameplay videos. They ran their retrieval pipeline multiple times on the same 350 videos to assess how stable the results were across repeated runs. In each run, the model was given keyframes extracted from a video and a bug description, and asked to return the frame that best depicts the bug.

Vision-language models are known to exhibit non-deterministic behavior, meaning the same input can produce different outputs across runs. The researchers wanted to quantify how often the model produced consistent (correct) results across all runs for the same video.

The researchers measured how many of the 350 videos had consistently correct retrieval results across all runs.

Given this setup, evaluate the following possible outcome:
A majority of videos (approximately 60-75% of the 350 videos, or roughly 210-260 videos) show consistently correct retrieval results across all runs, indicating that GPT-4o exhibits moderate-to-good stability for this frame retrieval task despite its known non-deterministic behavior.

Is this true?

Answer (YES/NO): NO